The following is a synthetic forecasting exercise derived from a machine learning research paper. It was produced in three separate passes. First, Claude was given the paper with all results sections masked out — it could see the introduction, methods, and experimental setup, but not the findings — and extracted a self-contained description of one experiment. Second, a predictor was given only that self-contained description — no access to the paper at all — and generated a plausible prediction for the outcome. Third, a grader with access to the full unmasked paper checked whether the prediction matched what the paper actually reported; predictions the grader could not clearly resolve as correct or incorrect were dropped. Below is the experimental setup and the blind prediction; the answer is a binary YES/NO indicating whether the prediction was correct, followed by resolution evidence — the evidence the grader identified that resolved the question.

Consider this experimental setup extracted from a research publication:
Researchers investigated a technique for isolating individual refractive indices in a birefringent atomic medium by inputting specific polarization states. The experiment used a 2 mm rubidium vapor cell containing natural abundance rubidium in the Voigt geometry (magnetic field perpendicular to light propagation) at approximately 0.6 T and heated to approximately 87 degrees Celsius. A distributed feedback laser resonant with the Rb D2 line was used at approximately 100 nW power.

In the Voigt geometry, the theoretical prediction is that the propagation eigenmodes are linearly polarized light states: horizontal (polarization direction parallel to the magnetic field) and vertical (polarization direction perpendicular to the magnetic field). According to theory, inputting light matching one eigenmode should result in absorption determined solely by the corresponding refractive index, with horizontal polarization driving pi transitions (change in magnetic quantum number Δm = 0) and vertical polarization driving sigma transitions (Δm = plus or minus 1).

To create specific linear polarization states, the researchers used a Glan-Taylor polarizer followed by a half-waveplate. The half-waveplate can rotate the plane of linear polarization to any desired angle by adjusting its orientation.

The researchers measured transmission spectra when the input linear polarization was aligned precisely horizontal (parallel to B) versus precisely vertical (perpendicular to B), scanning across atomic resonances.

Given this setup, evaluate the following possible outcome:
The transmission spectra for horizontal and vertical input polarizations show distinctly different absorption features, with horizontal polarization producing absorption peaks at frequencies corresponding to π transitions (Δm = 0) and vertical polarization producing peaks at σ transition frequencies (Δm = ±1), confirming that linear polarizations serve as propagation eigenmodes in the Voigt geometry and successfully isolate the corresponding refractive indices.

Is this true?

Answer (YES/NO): YES